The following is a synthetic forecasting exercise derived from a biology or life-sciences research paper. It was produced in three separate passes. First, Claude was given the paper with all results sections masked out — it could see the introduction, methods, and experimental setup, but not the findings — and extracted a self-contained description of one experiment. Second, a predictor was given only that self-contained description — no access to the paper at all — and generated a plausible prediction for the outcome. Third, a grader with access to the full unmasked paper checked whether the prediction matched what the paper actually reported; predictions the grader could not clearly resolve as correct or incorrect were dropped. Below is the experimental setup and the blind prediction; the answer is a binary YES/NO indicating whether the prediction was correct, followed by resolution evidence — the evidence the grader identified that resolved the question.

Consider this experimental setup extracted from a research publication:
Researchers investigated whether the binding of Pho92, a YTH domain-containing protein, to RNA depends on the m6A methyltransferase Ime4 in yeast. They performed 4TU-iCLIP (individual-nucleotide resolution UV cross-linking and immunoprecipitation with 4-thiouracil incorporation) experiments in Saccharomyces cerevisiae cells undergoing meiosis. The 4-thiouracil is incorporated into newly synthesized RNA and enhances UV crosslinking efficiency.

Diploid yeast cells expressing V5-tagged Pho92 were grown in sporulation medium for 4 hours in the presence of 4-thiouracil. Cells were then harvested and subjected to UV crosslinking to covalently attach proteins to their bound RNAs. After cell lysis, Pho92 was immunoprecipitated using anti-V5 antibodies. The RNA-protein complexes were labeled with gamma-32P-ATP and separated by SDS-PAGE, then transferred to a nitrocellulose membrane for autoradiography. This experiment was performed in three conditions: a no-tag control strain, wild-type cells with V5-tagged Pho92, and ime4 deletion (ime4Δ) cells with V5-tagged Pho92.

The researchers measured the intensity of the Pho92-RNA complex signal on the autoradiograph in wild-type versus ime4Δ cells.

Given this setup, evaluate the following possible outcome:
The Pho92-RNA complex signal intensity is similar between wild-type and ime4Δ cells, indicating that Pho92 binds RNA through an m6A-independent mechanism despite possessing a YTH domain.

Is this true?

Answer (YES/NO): NO